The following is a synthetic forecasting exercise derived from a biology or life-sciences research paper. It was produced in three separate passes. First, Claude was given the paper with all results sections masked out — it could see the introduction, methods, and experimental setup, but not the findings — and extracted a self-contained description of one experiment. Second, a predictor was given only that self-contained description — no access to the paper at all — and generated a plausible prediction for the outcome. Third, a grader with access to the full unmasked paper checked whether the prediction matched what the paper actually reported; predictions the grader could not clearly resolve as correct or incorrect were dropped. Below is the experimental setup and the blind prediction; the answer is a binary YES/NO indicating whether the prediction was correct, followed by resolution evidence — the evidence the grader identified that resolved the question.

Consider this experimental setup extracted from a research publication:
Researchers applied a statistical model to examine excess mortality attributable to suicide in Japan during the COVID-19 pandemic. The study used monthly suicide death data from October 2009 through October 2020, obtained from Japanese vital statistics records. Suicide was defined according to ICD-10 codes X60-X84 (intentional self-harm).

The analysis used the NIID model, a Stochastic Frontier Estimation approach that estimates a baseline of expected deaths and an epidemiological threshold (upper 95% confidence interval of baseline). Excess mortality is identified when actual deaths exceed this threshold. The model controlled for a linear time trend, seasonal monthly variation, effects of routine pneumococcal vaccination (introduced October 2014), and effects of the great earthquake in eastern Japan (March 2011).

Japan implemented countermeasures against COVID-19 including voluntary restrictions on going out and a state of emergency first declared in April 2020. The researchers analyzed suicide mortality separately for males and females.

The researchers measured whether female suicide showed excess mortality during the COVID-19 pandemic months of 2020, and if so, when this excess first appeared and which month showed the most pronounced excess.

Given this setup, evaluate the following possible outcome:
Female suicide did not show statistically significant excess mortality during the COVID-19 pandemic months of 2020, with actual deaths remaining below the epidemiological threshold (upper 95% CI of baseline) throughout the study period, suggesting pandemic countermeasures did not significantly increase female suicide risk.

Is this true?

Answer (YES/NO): NO